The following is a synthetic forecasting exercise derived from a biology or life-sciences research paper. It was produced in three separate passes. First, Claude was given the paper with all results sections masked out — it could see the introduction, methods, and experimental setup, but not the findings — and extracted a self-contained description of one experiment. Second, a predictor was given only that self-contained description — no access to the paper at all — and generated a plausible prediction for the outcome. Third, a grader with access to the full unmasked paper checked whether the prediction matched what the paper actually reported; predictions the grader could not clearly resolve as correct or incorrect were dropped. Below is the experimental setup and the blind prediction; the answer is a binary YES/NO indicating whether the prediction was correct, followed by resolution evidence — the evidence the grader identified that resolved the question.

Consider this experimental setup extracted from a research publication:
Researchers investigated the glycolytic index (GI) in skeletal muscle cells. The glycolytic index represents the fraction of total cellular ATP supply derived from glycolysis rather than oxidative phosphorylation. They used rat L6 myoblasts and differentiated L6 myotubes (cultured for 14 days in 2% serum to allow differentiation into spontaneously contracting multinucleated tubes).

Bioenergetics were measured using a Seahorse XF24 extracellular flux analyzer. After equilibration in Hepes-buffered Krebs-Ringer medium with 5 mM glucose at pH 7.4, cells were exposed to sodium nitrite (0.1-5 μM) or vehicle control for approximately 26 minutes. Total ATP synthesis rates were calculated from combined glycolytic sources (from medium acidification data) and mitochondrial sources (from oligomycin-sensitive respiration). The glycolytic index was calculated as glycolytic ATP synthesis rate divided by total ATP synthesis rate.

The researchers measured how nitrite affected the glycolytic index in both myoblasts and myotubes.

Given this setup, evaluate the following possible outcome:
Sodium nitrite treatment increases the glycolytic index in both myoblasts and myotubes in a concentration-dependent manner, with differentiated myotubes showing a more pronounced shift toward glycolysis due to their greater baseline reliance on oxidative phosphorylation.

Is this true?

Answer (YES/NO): NO